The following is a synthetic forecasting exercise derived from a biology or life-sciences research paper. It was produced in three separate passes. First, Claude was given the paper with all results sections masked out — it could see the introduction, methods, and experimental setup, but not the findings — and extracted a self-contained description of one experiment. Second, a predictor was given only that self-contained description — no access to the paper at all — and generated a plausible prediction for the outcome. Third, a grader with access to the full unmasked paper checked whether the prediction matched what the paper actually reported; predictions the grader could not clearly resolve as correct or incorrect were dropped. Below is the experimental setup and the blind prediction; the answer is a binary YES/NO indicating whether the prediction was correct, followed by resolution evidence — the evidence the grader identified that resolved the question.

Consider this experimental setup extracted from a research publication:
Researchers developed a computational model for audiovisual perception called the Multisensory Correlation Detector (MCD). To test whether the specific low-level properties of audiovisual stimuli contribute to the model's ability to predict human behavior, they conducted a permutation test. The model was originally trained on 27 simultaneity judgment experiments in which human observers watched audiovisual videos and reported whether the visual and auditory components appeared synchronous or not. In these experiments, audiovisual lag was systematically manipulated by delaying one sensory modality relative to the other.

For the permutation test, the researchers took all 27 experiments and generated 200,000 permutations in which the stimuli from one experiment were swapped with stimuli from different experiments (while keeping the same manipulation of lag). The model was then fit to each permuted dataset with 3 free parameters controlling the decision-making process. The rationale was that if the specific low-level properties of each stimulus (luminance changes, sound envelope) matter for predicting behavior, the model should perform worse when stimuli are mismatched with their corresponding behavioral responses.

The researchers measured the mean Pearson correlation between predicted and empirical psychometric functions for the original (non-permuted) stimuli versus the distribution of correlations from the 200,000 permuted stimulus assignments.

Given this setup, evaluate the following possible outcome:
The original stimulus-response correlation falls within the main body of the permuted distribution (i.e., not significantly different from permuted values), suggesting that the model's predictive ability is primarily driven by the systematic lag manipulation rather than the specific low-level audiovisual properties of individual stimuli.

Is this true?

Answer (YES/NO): NO